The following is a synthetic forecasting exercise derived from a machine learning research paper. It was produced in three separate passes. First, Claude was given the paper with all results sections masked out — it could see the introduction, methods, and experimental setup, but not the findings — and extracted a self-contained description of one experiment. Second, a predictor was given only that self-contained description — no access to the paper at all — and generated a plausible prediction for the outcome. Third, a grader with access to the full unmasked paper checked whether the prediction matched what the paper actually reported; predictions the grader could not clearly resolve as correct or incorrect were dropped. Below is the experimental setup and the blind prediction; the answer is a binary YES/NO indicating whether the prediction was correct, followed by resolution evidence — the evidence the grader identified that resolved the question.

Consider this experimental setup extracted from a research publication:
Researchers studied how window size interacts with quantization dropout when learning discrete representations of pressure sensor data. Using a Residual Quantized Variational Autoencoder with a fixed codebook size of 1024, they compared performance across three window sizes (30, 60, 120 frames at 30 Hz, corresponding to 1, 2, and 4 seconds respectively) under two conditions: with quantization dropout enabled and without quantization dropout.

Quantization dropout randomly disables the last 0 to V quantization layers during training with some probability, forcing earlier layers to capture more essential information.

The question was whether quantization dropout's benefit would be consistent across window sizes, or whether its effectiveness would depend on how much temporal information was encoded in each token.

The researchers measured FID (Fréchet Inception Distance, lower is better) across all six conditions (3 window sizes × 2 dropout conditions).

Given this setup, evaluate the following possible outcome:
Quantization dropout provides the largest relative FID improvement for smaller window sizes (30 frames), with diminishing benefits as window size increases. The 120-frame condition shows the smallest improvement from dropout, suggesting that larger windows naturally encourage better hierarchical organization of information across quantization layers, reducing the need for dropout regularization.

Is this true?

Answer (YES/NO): YES